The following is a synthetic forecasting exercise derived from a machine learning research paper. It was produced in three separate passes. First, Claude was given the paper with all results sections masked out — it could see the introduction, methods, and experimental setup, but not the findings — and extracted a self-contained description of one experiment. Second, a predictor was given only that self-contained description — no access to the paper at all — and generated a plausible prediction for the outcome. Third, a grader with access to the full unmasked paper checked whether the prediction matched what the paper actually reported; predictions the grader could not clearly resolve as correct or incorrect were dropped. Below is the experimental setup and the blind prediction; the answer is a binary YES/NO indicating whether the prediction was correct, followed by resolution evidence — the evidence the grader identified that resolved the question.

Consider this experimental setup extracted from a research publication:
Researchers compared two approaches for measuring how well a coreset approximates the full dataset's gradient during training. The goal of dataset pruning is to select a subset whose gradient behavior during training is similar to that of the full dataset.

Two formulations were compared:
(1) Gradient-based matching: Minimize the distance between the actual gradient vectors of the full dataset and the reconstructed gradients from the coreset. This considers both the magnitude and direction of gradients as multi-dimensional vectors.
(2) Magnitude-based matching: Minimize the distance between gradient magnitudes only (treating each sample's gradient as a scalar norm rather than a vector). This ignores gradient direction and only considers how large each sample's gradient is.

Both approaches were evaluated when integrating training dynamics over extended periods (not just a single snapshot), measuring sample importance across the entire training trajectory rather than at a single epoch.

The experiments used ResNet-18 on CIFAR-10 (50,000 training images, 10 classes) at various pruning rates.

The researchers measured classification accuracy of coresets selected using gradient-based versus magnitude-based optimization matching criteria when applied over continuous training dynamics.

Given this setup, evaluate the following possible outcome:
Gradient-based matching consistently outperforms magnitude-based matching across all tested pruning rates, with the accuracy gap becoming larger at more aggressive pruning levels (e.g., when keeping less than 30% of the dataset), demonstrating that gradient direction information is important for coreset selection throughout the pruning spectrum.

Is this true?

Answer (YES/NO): NO